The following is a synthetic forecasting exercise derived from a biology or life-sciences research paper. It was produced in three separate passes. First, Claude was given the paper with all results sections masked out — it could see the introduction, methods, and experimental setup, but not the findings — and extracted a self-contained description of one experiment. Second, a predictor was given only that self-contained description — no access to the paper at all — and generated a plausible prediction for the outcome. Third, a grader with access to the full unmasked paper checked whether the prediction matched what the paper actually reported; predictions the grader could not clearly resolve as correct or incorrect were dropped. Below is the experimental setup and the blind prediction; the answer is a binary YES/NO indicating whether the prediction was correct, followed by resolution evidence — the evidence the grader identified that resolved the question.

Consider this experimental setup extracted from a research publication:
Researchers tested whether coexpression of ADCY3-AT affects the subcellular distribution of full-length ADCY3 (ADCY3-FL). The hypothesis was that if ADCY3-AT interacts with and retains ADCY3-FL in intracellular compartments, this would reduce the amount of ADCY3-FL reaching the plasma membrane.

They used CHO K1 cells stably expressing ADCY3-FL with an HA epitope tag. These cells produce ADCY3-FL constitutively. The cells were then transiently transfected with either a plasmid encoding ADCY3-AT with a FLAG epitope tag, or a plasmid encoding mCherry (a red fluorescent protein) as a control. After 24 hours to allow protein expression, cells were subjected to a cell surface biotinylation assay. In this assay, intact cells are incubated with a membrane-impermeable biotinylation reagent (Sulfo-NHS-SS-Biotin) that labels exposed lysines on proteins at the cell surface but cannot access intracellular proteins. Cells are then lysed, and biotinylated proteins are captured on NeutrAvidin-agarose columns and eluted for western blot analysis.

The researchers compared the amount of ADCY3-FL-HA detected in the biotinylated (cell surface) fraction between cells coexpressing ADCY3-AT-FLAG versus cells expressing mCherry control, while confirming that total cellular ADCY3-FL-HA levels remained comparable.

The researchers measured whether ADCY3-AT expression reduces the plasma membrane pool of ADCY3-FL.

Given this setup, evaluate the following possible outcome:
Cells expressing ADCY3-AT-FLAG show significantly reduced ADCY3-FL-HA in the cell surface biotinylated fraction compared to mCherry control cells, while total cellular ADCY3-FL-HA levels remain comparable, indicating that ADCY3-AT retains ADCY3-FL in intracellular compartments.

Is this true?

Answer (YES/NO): YES